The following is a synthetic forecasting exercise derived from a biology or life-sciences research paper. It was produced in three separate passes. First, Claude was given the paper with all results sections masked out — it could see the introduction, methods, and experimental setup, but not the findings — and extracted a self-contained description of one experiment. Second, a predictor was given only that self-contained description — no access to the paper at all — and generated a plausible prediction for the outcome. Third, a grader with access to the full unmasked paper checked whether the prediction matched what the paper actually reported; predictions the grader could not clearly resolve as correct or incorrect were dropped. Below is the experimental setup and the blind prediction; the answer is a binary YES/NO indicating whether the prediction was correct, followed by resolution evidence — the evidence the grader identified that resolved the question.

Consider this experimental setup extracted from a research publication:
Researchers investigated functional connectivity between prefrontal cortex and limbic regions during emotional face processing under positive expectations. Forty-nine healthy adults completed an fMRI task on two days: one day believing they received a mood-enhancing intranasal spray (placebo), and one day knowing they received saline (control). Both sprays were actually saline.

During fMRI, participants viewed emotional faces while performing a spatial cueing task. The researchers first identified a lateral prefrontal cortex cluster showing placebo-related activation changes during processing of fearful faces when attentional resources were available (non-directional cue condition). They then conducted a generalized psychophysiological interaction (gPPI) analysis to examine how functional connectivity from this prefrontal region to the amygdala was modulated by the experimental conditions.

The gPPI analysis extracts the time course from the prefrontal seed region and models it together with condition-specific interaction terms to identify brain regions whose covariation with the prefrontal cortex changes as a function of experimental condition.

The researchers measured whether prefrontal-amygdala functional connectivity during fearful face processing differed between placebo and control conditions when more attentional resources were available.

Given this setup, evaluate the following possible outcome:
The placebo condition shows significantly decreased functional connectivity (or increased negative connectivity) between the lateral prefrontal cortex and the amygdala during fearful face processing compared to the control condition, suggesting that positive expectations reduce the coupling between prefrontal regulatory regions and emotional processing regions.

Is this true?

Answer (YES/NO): YES